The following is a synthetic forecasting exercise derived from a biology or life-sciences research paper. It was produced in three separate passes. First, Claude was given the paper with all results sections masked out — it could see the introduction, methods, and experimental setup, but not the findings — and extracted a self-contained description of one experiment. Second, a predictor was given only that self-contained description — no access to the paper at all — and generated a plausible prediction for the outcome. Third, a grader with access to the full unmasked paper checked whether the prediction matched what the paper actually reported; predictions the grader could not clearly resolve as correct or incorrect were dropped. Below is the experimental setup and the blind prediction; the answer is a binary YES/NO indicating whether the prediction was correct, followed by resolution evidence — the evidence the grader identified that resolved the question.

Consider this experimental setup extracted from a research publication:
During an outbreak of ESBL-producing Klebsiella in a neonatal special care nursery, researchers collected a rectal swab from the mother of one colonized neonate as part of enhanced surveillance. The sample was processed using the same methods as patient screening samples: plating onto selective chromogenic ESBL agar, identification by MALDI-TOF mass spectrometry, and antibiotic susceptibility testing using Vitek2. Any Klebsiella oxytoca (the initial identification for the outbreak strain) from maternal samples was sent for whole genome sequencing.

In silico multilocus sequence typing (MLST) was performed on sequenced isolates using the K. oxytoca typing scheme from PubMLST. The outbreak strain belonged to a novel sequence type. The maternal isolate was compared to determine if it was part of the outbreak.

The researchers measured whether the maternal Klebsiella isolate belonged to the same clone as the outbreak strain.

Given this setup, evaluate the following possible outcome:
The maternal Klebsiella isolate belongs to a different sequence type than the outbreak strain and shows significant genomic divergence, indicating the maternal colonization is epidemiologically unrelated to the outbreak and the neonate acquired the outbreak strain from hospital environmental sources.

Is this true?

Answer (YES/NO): YES